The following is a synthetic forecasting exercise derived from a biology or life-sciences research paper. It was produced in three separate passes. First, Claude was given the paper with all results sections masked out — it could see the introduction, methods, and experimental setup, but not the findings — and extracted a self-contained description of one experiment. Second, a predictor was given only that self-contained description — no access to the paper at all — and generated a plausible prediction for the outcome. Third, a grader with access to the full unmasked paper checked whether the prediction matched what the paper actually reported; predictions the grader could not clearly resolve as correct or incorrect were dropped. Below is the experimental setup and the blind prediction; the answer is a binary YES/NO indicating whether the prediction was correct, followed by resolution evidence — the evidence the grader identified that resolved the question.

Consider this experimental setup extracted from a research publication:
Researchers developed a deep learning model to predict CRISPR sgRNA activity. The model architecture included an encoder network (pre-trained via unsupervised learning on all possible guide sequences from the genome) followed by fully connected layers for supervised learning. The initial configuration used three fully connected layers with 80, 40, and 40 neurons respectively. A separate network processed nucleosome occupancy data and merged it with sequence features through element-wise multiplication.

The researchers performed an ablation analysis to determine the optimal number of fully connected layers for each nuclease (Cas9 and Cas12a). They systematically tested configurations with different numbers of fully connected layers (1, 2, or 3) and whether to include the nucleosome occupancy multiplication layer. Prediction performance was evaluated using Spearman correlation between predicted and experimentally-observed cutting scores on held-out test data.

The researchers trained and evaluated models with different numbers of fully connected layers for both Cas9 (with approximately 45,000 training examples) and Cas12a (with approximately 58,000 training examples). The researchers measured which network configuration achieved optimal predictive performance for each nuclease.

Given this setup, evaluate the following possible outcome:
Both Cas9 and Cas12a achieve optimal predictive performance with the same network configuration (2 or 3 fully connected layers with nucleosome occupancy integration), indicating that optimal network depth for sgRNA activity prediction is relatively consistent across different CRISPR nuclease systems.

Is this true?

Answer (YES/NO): NO